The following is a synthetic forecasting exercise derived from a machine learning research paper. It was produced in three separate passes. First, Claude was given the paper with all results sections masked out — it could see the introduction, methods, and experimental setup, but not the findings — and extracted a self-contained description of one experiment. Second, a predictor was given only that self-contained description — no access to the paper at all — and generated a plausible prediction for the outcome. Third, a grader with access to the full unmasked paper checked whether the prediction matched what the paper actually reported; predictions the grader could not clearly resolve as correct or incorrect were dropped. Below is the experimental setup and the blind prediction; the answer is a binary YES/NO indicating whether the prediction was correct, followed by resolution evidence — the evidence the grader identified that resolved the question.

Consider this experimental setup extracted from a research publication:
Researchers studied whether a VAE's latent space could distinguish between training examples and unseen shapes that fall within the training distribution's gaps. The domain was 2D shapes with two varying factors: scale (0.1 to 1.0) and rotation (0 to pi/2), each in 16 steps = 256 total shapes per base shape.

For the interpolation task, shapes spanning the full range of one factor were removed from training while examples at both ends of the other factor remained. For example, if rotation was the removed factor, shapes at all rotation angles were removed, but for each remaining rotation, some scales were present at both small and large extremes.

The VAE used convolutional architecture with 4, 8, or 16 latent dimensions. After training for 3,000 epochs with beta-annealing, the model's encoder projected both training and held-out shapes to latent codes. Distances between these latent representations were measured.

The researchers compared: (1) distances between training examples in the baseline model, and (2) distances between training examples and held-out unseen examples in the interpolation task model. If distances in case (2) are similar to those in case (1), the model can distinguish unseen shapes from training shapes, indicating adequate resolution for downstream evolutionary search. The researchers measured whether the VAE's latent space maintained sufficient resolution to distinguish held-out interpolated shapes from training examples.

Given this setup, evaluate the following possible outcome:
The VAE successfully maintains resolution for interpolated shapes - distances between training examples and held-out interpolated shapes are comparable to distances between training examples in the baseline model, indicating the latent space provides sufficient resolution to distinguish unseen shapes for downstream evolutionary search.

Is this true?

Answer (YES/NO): YES